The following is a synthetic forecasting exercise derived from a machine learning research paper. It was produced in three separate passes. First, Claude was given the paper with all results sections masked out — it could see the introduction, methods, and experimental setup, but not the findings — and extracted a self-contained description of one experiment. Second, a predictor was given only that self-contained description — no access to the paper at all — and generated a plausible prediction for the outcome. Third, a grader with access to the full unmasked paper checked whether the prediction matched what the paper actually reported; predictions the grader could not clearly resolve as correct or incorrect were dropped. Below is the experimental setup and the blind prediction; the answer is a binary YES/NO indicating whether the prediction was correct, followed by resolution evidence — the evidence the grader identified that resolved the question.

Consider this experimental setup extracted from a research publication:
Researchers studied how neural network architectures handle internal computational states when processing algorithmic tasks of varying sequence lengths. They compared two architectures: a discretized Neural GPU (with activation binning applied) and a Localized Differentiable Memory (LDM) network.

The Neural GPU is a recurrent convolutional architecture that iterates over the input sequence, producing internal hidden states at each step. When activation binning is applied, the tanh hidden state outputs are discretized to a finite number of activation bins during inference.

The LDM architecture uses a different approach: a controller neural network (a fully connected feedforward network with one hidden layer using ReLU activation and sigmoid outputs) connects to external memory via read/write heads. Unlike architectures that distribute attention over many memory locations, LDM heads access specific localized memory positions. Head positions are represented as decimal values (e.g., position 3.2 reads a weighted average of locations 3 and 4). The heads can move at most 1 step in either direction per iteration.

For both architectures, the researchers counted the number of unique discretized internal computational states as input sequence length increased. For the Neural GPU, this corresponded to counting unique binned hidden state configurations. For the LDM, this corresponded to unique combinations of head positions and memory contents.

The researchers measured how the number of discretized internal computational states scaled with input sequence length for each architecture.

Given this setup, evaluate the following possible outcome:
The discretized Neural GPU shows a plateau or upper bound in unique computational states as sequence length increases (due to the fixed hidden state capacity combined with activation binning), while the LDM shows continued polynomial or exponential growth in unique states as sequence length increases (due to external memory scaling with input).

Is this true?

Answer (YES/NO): NO